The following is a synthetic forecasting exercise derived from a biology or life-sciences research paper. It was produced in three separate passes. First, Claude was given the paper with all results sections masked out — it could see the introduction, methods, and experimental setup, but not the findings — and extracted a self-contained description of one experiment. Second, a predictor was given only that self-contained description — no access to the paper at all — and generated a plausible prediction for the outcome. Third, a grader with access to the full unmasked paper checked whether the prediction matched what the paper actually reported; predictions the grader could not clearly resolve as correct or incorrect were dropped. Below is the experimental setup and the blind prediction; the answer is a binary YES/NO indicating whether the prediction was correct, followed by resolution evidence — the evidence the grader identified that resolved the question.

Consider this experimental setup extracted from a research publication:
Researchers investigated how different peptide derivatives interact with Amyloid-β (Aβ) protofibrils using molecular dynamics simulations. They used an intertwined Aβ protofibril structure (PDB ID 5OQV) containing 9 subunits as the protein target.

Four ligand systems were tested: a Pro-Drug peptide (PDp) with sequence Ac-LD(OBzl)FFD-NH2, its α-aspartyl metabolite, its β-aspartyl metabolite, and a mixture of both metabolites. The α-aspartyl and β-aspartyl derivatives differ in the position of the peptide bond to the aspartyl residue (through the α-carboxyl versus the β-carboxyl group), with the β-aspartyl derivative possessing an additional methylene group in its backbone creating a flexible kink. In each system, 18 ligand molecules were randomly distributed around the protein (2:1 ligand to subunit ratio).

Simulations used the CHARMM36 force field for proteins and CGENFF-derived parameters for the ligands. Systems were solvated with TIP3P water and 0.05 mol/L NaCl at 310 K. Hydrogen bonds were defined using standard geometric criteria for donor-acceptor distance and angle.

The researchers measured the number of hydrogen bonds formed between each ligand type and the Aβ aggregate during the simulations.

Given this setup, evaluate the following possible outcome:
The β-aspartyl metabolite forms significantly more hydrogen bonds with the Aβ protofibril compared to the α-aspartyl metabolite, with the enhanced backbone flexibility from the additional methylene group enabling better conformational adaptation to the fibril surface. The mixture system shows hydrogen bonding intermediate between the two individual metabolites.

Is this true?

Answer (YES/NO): NO